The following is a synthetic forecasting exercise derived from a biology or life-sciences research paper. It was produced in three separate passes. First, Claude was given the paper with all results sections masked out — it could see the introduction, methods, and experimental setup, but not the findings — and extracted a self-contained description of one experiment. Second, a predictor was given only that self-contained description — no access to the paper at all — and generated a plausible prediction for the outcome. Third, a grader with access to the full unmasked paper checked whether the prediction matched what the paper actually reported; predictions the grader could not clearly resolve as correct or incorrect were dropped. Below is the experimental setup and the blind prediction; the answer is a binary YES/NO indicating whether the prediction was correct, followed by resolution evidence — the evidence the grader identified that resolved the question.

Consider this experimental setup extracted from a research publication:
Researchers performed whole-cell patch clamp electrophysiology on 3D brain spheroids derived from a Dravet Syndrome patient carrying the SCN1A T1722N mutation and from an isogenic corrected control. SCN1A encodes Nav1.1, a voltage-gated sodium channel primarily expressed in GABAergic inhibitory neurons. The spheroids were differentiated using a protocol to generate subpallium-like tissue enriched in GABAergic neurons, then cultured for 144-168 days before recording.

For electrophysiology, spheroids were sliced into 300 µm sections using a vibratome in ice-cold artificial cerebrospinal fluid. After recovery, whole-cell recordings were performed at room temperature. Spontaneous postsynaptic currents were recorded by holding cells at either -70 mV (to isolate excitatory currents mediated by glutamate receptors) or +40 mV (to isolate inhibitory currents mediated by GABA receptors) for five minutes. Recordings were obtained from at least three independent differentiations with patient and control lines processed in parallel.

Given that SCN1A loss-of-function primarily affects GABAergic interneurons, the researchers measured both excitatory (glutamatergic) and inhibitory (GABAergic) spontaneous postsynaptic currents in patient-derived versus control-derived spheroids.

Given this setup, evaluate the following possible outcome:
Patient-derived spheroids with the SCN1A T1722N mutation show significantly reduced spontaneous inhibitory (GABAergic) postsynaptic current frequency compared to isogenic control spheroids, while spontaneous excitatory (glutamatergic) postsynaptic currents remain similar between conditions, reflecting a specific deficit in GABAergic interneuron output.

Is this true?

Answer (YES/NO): NO